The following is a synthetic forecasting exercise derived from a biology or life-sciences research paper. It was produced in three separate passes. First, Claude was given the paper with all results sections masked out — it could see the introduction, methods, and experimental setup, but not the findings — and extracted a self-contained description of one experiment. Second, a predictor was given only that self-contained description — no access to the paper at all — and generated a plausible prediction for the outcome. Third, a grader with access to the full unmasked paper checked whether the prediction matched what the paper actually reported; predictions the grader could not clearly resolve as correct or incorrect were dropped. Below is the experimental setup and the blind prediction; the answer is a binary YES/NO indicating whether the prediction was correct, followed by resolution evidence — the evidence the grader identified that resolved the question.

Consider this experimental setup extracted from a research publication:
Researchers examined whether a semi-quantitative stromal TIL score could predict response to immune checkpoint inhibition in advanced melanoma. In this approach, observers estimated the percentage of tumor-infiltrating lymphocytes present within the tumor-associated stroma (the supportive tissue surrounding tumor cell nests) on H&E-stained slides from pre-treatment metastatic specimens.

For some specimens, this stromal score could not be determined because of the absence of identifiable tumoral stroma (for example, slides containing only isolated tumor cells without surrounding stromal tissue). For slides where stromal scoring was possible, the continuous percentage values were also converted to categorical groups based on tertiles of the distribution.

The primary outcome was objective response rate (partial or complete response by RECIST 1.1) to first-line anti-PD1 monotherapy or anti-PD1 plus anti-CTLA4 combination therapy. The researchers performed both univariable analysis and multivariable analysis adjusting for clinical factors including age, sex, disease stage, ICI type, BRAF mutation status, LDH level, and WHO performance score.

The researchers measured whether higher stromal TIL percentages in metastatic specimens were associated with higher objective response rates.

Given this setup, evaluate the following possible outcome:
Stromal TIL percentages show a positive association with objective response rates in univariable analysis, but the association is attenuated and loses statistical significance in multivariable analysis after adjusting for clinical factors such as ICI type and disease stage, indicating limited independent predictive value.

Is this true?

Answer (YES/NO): NO